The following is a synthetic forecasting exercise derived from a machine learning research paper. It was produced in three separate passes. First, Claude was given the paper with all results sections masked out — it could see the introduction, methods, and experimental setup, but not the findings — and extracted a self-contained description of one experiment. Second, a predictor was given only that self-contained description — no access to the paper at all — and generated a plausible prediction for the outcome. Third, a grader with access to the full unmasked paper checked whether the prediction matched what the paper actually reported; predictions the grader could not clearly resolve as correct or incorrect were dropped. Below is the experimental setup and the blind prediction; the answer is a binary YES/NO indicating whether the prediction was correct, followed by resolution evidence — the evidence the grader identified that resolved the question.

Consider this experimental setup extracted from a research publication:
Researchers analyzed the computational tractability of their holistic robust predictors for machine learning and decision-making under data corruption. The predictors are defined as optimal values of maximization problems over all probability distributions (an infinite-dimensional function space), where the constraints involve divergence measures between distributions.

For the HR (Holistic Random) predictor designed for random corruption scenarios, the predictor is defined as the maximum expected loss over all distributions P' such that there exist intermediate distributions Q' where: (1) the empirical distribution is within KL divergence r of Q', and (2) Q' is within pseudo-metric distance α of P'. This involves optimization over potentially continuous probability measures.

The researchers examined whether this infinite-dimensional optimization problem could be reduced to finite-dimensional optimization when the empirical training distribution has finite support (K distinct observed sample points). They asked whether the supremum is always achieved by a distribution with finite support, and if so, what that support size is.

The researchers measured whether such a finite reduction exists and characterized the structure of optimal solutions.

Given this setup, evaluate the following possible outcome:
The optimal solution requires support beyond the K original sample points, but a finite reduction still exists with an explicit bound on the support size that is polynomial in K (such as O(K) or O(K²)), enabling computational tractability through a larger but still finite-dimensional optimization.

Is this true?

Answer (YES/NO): YES